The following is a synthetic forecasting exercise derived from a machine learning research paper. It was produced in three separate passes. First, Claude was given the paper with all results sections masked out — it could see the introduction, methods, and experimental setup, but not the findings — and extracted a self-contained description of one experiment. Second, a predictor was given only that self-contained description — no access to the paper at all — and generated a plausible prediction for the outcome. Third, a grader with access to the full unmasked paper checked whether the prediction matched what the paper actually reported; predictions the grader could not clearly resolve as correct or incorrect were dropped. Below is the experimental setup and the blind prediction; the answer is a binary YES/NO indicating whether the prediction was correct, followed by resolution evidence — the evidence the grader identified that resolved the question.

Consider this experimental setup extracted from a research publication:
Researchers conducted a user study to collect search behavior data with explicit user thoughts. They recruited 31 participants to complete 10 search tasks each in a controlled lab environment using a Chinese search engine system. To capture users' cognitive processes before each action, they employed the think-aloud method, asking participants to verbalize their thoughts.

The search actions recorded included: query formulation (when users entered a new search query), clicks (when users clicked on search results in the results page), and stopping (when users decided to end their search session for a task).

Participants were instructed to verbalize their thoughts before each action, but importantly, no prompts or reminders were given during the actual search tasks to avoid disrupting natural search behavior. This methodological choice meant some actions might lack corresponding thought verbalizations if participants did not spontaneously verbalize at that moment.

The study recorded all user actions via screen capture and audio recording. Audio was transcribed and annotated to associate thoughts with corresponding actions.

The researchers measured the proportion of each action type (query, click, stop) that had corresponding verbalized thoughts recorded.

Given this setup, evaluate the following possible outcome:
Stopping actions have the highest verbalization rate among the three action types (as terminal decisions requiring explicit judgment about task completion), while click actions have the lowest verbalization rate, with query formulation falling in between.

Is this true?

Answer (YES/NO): YES